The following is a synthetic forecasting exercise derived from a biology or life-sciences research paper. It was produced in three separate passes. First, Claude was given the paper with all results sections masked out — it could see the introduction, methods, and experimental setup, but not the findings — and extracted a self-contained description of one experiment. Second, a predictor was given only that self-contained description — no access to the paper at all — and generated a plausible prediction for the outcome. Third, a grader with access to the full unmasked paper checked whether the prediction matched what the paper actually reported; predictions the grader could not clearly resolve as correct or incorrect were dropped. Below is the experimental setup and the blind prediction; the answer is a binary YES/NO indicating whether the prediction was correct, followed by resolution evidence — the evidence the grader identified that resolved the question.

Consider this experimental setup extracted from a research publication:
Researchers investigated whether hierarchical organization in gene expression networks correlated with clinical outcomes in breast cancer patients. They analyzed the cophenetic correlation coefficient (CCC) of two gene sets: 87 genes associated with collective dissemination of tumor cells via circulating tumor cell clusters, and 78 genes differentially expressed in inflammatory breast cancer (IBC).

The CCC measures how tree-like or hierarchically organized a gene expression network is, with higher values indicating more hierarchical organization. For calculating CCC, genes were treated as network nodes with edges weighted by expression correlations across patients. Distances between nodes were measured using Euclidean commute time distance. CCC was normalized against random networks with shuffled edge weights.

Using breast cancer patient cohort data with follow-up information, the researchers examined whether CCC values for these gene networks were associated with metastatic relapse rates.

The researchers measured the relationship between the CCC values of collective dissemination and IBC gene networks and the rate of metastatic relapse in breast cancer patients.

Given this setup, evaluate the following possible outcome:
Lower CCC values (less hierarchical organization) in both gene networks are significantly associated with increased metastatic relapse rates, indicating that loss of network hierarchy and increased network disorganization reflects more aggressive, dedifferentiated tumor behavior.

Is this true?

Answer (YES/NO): NO